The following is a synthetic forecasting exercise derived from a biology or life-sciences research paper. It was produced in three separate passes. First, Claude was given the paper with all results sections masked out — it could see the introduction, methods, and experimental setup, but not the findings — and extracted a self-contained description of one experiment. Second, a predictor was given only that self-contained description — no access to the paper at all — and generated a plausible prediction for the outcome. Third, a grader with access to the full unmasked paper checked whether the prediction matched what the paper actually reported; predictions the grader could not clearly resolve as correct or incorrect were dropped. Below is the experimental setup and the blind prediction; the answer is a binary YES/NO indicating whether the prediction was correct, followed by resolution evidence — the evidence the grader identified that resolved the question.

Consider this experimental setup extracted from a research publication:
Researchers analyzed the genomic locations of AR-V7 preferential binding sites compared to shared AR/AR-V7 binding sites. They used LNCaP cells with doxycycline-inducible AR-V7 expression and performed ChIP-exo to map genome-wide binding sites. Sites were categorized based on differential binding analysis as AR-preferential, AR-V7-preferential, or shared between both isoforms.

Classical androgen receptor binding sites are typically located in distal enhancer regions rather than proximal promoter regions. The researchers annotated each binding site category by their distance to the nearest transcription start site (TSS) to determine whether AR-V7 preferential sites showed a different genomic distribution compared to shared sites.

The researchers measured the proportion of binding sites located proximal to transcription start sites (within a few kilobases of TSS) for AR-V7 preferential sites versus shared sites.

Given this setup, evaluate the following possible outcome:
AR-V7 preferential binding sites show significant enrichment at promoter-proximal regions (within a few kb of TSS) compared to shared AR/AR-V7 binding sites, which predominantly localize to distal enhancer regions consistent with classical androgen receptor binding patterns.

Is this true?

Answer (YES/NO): YES